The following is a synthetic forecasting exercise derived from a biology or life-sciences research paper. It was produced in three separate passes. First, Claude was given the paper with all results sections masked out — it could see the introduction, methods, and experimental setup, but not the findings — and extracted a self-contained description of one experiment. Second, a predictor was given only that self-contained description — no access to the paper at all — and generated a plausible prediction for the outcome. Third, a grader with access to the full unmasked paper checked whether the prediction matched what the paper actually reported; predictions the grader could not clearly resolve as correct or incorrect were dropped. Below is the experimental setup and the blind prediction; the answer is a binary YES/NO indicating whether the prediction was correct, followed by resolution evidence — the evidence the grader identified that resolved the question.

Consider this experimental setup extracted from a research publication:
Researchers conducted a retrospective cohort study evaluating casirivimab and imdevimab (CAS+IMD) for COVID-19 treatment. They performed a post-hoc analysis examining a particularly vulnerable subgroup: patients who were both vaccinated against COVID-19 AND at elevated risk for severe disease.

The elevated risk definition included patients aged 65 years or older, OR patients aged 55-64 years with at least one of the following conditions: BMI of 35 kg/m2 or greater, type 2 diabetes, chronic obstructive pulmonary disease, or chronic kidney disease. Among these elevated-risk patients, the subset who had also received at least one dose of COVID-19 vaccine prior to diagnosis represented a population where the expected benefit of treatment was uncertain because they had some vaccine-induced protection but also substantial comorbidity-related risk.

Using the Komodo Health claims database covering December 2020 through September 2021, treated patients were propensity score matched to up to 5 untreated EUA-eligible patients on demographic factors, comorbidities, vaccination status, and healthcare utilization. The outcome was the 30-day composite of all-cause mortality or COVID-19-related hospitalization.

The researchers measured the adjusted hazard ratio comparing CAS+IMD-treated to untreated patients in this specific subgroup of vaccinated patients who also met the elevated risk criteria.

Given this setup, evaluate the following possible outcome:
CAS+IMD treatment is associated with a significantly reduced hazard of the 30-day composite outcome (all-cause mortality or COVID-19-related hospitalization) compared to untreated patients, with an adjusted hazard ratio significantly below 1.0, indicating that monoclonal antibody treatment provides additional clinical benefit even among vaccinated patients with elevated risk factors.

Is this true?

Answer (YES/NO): YES